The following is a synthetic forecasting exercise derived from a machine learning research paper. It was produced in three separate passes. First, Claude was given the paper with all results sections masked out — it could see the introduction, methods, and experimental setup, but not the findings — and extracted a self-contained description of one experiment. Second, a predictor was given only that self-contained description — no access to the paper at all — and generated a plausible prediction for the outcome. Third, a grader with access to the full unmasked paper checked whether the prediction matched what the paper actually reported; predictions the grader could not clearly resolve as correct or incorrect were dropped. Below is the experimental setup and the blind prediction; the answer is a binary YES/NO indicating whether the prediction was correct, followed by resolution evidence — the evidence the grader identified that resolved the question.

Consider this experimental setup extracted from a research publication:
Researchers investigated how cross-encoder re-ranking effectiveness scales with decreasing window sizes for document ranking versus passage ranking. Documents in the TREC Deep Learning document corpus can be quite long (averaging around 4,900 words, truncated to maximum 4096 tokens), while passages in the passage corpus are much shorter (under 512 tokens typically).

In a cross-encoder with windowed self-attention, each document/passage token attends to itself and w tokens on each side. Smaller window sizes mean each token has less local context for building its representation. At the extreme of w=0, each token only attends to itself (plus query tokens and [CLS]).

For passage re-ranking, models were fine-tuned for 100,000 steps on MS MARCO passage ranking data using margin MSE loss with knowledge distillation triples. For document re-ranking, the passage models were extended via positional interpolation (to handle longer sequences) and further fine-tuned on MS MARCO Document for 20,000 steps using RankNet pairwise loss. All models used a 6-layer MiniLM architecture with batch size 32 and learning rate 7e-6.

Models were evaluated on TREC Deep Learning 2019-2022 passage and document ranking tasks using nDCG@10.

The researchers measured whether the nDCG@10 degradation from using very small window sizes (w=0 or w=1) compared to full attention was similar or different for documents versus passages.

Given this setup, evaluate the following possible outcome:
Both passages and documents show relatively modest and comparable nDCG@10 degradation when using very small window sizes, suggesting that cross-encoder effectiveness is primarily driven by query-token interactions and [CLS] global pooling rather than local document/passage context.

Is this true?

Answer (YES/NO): NO